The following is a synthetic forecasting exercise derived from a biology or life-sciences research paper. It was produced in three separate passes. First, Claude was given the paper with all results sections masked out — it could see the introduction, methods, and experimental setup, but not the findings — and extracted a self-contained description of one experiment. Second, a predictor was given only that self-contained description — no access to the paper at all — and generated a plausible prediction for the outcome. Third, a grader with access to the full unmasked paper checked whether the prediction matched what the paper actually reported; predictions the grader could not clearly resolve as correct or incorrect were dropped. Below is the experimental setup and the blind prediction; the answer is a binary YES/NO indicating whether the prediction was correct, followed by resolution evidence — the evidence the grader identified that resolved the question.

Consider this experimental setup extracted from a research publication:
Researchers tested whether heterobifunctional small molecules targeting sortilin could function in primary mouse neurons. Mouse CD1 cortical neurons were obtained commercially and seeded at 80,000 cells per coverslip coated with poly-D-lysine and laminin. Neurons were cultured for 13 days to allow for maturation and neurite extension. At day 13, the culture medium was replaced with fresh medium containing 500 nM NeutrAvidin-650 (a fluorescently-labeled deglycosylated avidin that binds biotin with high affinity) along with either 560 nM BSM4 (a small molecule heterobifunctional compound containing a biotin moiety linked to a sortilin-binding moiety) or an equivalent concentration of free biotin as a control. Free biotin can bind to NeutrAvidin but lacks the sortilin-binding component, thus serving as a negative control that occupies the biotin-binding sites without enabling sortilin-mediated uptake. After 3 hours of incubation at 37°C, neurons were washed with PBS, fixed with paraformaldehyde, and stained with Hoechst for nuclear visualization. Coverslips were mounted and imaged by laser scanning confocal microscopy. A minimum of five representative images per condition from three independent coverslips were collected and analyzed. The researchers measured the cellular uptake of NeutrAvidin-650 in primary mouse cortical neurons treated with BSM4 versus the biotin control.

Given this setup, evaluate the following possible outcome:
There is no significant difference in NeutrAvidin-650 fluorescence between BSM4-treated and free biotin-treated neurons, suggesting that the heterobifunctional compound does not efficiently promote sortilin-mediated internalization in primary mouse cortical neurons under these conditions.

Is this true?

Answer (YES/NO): NO